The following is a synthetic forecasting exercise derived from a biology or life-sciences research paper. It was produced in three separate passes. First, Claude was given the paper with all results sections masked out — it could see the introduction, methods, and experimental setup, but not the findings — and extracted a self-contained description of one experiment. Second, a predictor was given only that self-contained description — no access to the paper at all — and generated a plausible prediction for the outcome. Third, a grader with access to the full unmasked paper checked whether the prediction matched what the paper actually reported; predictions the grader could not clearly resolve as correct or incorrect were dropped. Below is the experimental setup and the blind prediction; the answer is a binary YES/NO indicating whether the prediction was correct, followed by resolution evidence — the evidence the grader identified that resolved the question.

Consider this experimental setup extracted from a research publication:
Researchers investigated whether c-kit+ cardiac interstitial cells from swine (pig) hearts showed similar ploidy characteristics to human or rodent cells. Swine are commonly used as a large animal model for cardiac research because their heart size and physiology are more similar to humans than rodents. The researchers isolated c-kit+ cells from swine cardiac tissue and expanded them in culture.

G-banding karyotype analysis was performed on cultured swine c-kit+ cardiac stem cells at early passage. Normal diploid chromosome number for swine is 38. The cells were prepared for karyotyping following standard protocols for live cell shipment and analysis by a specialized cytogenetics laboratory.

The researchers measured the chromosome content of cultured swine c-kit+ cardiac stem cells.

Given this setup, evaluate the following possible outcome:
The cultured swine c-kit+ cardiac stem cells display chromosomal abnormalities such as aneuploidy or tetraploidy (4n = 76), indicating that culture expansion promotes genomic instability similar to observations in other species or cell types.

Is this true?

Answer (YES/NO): NO